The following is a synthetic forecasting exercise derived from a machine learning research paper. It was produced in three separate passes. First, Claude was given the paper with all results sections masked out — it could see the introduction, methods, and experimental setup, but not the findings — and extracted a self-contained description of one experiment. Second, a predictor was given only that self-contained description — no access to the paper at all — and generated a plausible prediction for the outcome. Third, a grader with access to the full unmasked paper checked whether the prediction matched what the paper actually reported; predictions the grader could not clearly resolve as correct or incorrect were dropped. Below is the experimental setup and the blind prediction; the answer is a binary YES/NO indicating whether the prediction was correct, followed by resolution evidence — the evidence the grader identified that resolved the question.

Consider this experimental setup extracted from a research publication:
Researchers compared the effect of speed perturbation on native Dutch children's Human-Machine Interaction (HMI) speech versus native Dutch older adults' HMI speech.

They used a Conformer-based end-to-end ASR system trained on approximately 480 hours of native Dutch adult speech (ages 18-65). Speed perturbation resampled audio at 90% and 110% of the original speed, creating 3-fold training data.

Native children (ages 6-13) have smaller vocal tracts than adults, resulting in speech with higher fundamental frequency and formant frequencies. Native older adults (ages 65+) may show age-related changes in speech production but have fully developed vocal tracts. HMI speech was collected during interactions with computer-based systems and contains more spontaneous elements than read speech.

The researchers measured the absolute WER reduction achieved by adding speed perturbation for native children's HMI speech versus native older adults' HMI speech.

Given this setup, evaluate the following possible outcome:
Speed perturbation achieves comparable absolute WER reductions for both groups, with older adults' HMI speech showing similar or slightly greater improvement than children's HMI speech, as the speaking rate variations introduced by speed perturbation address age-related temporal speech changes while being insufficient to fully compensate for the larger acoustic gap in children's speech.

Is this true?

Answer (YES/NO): NO